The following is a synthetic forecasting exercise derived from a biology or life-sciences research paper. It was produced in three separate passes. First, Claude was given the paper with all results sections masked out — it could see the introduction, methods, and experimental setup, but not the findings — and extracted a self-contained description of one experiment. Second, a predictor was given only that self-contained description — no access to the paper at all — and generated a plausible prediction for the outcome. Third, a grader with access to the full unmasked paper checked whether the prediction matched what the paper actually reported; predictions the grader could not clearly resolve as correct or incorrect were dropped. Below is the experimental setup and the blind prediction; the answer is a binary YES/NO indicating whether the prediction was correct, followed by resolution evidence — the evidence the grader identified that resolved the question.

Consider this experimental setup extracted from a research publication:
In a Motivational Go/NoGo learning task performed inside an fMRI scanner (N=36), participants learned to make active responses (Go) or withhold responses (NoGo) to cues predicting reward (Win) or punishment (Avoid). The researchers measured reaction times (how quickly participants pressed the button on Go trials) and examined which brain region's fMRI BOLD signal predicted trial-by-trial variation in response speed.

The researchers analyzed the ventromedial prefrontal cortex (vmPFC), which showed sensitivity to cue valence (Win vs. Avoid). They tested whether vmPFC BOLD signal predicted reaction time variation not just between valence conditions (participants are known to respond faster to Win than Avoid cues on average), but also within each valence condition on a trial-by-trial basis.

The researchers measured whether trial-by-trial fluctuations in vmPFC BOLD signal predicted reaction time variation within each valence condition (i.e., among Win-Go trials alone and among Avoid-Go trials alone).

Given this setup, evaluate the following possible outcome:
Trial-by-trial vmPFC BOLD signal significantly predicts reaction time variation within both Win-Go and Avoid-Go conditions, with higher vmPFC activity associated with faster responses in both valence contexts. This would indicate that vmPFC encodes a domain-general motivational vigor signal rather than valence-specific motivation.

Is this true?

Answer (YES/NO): YES